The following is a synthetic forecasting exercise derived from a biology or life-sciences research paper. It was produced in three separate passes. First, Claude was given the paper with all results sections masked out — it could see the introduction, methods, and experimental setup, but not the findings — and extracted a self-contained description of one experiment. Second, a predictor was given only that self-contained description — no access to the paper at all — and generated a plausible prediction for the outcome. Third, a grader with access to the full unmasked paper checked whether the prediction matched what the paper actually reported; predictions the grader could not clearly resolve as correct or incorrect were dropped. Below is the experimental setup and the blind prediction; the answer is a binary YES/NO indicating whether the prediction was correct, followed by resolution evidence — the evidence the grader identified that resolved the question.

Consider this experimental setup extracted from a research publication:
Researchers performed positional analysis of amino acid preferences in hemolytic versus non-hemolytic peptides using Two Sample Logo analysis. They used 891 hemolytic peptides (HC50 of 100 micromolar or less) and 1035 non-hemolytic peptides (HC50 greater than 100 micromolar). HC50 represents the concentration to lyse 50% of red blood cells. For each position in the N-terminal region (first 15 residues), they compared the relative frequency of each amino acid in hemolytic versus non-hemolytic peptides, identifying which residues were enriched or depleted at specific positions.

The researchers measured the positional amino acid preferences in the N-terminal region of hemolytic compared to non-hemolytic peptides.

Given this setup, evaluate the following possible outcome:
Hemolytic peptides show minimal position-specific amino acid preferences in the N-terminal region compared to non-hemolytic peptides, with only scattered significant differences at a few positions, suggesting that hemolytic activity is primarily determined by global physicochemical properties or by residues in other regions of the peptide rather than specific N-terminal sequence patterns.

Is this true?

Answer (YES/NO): NO